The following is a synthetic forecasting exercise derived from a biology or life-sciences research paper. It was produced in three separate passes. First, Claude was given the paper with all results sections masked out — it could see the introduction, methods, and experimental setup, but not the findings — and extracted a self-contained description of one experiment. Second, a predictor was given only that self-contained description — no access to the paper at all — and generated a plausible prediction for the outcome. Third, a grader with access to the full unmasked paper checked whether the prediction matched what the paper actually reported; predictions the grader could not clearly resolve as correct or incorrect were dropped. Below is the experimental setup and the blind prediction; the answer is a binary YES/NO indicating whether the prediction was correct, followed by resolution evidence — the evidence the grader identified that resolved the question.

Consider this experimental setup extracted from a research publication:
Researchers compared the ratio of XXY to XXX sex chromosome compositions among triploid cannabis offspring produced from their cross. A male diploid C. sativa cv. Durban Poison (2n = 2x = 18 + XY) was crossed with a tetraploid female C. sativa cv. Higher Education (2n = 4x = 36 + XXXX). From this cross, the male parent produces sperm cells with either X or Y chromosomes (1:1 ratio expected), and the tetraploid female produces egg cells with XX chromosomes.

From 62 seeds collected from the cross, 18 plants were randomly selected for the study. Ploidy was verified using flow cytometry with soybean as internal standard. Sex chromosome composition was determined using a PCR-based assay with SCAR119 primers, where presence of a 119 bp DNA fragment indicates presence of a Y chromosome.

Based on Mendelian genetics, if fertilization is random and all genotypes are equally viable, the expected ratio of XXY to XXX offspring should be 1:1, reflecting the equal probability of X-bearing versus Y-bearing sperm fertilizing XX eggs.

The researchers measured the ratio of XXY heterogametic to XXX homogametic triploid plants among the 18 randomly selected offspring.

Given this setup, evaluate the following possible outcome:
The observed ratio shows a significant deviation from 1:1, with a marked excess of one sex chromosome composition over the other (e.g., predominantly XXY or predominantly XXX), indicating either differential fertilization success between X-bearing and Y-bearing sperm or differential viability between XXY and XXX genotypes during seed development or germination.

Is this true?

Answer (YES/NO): NO